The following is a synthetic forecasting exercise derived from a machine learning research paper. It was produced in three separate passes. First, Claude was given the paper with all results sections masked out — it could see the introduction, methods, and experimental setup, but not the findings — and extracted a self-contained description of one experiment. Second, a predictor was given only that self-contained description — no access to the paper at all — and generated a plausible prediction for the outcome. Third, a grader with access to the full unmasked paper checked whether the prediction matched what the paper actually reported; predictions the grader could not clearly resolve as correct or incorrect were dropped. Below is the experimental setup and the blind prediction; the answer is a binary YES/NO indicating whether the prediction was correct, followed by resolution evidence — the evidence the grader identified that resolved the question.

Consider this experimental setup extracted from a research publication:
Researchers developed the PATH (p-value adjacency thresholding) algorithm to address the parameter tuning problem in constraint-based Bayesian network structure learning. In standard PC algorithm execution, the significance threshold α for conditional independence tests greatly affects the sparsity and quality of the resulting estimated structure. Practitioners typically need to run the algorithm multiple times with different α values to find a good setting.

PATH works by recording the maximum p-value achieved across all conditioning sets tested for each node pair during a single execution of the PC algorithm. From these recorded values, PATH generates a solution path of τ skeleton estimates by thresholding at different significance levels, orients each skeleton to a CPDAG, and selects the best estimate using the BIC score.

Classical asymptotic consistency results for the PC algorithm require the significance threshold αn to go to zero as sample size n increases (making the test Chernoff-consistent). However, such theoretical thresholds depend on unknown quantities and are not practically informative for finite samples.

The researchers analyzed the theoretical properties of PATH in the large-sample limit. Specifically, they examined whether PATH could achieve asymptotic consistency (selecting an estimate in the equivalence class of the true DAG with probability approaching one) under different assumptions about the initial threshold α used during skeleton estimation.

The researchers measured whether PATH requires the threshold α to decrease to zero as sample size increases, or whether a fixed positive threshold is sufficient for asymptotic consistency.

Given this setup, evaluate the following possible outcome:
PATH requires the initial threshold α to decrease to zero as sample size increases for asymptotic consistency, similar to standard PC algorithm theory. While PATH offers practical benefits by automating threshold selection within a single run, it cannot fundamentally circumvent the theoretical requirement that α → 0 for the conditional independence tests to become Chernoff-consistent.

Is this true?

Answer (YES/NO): NO